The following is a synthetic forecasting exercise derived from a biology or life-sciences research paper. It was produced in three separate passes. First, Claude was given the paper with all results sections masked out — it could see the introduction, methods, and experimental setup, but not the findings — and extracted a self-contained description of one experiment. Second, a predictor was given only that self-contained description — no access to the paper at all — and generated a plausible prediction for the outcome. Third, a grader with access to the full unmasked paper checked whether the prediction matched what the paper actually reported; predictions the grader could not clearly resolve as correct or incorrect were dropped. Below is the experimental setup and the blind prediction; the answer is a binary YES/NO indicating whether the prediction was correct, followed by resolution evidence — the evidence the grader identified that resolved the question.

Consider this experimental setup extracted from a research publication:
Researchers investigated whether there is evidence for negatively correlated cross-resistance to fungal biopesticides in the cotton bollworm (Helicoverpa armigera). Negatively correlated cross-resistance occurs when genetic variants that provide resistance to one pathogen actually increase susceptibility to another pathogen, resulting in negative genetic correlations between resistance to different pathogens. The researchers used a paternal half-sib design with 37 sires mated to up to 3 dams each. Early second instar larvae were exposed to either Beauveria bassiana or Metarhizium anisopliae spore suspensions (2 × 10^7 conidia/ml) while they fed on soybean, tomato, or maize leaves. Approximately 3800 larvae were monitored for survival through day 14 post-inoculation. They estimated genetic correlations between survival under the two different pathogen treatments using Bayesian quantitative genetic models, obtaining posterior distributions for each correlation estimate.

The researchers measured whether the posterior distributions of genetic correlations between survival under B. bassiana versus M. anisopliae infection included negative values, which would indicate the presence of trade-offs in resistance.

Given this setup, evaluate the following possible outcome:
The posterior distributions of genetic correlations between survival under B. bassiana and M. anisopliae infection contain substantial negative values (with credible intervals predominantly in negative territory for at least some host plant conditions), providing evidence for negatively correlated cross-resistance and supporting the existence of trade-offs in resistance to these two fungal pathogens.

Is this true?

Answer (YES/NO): NO